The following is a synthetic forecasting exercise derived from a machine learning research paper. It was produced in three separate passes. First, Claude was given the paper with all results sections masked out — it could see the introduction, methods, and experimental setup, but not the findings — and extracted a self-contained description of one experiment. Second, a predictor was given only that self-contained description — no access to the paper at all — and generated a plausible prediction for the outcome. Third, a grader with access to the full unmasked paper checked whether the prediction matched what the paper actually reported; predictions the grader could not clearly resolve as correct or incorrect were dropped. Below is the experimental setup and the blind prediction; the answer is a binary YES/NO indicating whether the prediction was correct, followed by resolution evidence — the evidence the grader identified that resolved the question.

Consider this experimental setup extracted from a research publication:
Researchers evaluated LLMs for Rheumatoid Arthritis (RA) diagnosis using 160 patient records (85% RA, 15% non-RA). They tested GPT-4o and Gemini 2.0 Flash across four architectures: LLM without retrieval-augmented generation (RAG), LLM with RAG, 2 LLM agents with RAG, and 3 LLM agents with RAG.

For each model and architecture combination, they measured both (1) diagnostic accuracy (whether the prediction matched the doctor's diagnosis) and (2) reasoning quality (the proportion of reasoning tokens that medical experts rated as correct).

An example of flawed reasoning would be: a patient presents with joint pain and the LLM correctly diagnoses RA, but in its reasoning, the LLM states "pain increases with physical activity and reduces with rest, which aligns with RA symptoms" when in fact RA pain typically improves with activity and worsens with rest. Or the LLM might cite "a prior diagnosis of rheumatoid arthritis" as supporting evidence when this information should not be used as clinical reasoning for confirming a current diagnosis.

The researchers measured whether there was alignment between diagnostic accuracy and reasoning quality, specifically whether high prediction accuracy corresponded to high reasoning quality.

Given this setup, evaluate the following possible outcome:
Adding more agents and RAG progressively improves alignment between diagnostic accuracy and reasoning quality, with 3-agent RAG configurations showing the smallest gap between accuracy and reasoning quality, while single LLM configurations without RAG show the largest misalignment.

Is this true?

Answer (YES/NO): NO